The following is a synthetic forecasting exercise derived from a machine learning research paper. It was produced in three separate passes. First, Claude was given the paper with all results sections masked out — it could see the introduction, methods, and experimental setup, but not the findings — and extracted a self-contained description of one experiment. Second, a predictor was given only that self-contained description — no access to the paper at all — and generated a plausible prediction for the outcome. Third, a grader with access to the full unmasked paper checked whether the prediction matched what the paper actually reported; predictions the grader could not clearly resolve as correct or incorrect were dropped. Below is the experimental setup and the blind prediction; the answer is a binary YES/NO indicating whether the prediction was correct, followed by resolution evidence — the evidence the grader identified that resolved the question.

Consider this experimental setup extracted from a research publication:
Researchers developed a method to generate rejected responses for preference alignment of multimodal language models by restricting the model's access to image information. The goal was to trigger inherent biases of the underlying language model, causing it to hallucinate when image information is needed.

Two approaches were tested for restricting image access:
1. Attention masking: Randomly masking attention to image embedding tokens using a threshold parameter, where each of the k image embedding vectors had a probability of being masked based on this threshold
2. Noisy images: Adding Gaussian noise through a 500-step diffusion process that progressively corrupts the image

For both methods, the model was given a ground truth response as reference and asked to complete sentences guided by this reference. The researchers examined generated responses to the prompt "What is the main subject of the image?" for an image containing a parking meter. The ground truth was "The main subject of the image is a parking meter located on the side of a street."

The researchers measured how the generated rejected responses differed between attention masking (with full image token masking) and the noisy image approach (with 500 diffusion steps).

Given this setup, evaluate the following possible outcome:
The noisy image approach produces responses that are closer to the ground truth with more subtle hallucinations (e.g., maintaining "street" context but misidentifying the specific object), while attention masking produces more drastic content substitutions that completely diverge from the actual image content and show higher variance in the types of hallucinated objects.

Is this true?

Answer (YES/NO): NO